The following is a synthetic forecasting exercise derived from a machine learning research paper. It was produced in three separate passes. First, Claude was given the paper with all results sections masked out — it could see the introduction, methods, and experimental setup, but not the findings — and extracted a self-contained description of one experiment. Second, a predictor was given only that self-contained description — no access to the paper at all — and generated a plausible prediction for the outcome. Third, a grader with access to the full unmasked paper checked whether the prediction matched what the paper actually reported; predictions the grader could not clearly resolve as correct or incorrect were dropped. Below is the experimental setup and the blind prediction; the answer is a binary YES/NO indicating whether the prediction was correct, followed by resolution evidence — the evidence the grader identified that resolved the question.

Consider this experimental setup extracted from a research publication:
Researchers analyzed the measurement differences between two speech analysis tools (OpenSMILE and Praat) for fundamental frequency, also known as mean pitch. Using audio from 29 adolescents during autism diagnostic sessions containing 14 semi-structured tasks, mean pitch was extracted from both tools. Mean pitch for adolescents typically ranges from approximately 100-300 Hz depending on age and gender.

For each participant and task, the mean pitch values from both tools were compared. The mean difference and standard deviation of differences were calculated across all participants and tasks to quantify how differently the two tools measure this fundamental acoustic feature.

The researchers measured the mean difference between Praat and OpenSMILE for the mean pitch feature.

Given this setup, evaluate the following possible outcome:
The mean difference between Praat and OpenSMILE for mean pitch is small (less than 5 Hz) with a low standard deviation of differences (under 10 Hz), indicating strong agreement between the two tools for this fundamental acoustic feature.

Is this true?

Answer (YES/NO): NO